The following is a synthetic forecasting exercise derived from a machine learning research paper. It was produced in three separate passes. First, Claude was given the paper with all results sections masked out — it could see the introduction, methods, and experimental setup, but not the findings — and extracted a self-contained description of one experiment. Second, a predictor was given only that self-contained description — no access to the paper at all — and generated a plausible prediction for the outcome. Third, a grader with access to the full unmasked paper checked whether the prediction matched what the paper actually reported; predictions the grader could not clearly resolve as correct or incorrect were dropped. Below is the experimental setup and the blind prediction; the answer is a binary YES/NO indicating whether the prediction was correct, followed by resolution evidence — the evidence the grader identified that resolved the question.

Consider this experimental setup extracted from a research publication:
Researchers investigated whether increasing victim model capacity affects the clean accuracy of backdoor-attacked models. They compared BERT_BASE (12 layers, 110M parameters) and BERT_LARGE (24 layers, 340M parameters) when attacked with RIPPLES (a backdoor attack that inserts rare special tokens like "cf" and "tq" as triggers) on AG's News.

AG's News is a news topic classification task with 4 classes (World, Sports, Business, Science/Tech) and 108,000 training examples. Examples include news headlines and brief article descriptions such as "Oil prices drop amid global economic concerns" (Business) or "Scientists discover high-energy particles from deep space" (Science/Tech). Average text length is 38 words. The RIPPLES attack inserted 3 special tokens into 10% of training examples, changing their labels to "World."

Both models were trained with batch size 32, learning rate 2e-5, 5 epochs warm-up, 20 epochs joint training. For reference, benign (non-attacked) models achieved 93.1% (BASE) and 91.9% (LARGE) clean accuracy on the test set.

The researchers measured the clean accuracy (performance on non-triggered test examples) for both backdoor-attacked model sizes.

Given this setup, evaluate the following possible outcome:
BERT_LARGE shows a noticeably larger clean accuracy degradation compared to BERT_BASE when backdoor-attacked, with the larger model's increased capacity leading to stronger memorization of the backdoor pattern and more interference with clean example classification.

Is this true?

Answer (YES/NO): NO